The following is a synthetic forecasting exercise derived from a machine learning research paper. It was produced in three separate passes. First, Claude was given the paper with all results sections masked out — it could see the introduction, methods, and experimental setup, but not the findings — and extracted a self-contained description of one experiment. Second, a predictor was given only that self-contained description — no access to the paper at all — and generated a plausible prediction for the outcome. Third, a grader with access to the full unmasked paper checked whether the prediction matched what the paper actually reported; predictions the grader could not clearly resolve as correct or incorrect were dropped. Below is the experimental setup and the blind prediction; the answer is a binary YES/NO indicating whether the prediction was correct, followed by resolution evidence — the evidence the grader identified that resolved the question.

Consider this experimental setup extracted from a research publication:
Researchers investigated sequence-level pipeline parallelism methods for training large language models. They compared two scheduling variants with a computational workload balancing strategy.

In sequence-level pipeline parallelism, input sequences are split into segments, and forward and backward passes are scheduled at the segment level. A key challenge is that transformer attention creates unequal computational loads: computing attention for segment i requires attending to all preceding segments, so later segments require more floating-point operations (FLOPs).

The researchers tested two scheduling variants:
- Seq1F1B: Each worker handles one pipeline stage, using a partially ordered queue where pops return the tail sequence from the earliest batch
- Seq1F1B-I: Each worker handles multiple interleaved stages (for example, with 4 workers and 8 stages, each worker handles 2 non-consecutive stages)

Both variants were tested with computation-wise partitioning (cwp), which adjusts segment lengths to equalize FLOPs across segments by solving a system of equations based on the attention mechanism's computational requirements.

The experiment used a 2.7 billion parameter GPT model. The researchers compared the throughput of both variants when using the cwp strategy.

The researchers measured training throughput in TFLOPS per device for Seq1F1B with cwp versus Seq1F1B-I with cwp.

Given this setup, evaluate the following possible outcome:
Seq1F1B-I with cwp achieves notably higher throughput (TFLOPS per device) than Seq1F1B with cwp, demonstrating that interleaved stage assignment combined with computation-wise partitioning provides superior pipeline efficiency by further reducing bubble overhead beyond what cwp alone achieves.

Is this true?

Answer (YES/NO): NO